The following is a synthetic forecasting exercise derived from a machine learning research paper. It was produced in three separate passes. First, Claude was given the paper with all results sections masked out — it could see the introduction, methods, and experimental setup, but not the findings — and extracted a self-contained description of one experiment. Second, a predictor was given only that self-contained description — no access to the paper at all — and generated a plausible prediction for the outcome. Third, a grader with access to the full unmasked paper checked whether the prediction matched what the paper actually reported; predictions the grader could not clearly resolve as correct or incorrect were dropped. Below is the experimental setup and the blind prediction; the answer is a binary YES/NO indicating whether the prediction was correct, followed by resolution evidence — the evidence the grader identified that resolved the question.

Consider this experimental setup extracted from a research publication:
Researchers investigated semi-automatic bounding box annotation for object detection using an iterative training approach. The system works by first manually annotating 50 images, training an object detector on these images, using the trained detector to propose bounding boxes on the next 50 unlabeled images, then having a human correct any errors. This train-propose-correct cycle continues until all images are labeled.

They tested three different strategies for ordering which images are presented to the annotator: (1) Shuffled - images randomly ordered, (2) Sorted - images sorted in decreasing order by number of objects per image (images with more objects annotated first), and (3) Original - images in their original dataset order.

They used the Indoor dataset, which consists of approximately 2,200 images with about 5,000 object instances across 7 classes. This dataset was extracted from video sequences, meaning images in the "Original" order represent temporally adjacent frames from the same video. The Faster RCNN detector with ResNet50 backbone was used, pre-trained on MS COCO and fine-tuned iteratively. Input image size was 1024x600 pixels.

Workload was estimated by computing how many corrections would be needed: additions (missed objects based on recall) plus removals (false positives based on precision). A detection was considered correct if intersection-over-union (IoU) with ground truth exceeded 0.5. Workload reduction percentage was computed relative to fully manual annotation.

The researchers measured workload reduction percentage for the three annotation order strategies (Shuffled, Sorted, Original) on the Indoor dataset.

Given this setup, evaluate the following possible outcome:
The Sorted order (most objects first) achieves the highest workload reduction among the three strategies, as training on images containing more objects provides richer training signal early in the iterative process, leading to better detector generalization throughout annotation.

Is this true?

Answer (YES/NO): NO